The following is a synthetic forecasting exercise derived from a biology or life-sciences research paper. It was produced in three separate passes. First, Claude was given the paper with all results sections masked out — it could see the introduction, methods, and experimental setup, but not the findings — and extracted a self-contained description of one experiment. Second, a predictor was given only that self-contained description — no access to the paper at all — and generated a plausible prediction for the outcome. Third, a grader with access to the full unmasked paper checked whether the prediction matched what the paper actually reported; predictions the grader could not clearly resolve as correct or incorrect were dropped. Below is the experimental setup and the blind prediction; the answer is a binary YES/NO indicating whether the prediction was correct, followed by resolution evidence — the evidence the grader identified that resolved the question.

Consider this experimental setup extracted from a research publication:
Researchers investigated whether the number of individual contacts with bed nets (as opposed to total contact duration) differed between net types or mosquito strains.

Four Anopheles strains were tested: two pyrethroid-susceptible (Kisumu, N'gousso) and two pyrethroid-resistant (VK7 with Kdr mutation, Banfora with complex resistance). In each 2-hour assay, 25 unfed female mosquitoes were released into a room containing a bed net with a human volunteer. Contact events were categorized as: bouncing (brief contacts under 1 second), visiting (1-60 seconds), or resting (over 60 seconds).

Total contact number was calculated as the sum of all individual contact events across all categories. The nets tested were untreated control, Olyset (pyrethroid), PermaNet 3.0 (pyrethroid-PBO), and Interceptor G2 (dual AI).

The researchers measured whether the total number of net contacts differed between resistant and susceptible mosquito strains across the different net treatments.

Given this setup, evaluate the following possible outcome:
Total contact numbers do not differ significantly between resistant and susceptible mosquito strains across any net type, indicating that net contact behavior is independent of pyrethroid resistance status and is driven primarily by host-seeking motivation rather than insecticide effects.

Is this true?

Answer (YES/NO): NO